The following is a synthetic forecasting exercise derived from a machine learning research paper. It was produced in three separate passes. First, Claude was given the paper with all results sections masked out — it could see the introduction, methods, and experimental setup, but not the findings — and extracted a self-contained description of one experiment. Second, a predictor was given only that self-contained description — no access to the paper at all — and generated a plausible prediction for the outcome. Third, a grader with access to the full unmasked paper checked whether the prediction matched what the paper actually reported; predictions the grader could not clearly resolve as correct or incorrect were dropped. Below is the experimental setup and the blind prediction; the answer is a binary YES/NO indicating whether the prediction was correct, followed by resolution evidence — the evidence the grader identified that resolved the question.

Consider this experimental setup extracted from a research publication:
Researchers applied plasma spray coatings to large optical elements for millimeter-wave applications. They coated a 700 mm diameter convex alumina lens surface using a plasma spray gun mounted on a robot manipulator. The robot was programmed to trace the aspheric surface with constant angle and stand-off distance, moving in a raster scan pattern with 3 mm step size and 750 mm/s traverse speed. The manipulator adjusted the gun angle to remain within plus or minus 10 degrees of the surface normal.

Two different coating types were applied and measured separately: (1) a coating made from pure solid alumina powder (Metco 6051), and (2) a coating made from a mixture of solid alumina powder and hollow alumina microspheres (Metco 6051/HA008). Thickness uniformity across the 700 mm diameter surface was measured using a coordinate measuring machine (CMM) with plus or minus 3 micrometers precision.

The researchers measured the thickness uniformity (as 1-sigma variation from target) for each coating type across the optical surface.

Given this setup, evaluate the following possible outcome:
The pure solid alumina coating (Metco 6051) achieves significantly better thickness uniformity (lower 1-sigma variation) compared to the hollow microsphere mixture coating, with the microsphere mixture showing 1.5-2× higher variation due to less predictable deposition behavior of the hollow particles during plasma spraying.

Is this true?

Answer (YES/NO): NO